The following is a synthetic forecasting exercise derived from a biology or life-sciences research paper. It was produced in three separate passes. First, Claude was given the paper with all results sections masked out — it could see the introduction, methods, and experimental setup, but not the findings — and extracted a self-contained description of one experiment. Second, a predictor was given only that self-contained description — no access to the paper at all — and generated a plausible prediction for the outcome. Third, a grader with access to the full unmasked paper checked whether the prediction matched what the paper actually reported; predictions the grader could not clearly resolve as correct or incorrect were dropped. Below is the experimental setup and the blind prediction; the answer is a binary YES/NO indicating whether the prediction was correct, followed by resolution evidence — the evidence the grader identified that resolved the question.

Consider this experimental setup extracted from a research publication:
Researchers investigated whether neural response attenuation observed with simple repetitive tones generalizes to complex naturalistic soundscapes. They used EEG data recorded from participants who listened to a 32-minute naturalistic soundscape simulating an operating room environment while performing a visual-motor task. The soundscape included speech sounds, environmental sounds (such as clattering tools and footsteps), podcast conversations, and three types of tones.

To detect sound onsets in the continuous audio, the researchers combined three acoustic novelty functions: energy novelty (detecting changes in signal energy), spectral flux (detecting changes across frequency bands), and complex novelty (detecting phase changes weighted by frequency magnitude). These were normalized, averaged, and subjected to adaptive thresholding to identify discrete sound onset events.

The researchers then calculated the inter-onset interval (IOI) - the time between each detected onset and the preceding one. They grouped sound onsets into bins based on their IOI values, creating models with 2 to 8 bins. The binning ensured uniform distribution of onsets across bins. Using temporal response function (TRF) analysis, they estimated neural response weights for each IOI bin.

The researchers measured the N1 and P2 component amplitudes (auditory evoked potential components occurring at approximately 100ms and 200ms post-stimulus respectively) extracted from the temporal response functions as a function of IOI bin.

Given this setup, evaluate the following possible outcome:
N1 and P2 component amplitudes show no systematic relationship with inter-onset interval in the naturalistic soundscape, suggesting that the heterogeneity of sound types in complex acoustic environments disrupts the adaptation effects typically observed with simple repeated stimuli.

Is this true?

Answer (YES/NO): NO